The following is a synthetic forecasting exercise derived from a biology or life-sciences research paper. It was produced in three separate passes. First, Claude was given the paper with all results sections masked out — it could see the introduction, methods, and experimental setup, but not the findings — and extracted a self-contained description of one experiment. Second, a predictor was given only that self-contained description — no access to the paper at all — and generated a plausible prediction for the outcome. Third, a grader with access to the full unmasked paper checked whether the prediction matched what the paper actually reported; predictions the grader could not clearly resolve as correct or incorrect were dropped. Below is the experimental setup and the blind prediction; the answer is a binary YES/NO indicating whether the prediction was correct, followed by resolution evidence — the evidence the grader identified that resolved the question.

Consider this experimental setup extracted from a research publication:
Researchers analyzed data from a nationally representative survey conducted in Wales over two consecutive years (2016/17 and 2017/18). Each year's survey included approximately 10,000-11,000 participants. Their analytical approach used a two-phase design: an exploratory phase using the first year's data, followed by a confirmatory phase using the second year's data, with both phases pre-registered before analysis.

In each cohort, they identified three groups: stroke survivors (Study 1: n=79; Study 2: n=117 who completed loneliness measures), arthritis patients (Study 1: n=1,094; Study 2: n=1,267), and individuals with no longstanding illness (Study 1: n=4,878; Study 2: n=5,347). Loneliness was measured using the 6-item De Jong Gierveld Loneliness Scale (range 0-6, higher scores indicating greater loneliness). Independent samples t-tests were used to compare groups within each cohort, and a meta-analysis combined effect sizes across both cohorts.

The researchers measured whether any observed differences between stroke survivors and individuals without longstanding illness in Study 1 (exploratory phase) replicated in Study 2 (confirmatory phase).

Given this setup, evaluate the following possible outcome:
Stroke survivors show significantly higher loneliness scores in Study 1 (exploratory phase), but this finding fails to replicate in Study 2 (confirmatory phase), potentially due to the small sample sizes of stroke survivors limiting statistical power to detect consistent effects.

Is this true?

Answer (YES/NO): NO